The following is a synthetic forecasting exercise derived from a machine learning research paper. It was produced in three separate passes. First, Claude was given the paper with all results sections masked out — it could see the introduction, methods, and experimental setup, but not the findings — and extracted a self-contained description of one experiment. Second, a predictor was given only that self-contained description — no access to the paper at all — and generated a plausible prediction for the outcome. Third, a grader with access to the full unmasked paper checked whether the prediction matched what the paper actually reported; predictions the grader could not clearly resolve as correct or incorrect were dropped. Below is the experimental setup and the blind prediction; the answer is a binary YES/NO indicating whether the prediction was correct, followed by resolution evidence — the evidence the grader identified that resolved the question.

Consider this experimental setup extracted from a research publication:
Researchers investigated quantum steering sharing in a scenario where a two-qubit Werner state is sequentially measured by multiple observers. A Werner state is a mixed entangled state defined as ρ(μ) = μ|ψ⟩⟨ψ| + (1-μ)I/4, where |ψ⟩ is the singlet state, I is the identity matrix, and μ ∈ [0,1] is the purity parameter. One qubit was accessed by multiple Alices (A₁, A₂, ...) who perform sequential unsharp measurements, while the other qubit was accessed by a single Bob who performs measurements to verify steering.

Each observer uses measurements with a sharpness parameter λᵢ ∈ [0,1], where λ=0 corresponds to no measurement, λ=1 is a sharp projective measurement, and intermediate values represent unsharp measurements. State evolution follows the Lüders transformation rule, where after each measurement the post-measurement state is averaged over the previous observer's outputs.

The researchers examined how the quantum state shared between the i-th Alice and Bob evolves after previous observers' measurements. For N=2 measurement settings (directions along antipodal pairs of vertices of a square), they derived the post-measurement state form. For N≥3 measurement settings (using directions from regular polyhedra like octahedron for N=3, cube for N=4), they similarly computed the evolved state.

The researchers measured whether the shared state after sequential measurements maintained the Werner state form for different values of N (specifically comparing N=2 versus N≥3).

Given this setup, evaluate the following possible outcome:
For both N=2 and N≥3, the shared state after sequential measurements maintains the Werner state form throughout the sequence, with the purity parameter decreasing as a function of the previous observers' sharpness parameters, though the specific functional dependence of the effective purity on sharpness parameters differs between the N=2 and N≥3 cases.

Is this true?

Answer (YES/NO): NO